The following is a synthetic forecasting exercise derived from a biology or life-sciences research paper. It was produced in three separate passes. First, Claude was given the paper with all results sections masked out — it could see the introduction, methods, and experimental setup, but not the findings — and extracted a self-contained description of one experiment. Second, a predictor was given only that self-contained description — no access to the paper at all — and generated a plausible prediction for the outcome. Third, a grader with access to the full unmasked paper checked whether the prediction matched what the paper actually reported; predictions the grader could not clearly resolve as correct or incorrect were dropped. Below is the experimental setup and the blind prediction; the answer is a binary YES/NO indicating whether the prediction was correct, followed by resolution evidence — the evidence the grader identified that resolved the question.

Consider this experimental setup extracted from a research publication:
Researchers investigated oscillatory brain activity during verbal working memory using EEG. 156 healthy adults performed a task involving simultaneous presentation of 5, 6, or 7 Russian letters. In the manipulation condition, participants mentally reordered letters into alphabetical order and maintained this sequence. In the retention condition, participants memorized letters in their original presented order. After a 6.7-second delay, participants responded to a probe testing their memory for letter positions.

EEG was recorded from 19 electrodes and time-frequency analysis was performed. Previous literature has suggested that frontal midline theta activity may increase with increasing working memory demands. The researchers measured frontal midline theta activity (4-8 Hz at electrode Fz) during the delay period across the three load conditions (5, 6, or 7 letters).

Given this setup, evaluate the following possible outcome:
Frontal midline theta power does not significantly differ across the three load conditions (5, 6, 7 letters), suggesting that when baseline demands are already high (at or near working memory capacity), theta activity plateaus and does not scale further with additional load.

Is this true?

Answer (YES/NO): YES